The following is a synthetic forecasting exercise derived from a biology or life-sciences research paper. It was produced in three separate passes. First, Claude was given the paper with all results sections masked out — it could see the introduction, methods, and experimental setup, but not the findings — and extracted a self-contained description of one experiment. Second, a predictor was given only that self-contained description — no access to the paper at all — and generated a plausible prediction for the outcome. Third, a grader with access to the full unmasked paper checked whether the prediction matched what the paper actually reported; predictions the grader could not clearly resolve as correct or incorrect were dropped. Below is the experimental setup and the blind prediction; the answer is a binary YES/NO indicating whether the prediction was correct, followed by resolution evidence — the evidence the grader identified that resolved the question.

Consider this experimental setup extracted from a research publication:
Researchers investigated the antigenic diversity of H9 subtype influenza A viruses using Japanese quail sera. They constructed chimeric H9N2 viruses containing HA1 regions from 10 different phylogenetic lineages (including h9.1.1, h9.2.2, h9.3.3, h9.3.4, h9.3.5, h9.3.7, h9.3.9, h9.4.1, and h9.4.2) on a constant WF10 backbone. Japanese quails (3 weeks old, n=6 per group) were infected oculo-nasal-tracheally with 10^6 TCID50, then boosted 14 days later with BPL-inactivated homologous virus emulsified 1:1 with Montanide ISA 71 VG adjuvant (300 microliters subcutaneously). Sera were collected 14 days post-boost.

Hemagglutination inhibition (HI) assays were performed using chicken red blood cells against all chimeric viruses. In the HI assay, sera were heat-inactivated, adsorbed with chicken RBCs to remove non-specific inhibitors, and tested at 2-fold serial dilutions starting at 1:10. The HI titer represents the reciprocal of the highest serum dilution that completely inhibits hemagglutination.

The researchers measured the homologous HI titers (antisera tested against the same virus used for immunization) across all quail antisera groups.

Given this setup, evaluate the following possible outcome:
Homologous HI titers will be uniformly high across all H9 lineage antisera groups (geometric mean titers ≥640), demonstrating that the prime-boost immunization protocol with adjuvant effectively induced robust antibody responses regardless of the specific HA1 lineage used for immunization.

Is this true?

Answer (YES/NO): NO